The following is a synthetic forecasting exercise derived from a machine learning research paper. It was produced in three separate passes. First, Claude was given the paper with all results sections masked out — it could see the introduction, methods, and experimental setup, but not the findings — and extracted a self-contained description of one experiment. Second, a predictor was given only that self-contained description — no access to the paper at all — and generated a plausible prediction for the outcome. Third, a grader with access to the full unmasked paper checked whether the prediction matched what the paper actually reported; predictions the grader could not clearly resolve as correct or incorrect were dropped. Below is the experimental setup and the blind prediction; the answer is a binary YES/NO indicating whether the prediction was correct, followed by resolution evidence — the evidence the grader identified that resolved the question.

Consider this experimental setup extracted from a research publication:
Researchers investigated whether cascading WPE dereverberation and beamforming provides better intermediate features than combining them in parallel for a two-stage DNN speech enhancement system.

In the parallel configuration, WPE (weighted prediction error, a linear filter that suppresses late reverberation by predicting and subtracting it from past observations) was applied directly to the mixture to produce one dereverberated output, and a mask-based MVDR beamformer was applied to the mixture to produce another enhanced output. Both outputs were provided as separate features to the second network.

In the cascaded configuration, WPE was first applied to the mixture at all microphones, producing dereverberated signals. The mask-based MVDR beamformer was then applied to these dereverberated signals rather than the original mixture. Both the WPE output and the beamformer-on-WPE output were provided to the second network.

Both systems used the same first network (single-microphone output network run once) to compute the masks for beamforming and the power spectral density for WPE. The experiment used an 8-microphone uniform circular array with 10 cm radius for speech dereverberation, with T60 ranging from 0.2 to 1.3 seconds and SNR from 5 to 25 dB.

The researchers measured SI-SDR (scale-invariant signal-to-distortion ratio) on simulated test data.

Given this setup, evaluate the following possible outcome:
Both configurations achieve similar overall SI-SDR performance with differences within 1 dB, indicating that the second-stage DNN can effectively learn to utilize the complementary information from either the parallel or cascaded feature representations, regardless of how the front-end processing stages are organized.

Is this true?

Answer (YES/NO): NO